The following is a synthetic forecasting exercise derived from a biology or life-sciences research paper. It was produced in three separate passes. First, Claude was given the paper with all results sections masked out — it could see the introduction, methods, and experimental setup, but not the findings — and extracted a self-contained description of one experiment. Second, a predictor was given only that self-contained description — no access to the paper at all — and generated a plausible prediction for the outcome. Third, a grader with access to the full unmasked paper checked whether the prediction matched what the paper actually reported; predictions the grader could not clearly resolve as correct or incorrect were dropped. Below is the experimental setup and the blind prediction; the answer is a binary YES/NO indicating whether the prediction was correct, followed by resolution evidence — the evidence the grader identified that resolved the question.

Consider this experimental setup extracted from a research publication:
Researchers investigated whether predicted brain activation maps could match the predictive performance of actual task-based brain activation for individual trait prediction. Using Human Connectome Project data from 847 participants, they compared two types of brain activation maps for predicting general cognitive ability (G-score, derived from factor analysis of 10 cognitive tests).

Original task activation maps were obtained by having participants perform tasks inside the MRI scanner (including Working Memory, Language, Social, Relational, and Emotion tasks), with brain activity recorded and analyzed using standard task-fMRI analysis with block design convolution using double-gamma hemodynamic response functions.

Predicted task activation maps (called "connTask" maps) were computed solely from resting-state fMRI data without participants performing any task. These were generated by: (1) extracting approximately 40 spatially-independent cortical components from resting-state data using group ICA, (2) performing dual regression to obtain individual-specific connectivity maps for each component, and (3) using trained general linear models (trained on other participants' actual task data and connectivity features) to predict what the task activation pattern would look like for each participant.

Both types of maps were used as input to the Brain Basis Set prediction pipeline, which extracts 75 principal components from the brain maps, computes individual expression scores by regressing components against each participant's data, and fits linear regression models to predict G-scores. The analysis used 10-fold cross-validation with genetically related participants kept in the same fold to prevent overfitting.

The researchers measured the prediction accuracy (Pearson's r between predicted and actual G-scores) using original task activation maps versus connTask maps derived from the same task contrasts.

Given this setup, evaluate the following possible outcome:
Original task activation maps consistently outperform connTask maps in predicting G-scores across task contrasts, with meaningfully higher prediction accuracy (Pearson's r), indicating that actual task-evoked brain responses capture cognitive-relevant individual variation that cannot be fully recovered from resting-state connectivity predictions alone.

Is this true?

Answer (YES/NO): YES